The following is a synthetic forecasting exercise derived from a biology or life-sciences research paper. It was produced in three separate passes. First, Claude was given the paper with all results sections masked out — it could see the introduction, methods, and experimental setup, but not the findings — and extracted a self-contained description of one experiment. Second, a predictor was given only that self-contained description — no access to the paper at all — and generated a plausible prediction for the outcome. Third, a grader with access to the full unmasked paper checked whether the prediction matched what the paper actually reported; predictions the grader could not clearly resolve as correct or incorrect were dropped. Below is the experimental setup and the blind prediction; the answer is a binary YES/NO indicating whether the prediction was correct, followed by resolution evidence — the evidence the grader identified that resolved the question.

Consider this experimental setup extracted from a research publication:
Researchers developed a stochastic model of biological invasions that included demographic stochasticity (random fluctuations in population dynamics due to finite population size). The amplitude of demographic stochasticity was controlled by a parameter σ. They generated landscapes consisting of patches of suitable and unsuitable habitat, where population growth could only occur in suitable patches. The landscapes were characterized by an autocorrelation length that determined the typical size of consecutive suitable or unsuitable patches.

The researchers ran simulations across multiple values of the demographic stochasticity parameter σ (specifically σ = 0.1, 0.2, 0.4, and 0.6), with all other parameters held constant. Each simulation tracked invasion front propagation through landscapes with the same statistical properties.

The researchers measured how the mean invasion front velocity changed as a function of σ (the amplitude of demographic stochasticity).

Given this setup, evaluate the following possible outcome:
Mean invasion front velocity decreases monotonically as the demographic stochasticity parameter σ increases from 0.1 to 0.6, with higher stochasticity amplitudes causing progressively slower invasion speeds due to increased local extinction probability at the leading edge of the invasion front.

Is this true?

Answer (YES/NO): YES